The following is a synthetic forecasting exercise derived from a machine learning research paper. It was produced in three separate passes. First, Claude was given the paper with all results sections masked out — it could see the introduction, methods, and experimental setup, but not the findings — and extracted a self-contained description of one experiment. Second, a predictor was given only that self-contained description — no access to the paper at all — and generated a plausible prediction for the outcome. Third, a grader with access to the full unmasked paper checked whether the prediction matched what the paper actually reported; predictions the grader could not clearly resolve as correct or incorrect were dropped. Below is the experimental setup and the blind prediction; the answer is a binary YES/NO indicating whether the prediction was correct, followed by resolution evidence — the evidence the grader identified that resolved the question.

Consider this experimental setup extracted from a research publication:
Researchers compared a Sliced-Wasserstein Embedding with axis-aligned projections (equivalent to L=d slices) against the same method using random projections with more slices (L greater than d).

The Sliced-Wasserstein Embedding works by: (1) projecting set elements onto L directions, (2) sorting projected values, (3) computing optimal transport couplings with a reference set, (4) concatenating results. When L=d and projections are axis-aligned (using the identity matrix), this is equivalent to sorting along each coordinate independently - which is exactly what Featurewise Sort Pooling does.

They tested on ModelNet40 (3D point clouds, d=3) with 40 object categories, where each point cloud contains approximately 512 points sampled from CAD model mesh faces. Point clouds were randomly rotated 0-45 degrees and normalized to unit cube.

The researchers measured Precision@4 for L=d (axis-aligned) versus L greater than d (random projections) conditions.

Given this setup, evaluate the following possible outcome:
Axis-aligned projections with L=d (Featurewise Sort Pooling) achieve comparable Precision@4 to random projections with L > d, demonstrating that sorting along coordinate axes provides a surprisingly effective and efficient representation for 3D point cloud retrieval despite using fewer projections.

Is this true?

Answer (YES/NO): NO